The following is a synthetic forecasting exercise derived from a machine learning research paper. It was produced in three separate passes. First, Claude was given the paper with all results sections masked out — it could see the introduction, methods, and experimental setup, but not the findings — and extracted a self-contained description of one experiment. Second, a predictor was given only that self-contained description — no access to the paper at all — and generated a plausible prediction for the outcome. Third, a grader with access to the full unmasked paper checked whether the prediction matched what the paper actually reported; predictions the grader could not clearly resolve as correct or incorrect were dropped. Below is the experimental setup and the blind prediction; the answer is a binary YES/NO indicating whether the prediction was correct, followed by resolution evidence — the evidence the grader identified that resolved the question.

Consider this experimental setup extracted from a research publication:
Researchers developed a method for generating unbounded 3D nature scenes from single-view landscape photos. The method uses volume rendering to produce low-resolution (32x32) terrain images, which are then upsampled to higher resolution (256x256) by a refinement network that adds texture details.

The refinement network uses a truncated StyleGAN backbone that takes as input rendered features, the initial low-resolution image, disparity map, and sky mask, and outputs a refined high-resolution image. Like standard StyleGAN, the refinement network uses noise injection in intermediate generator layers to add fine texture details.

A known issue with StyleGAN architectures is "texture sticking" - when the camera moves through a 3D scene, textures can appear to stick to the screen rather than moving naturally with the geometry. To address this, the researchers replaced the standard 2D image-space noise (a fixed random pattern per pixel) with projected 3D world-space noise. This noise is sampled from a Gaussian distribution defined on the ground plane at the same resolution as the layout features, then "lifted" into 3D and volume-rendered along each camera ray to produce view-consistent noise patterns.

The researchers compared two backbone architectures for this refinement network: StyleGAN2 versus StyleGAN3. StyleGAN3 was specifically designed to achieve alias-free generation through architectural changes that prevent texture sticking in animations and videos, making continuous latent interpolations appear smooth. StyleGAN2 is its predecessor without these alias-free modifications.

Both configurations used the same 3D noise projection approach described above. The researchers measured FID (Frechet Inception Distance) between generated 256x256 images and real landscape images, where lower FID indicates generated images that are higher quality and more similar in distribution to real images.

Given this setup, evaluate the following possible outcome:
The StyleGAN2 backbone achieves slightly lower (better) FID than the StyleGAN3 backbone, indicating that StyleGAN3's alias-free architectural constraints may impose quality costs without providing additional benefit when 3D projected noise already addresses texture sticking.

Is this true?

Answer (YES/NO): NO